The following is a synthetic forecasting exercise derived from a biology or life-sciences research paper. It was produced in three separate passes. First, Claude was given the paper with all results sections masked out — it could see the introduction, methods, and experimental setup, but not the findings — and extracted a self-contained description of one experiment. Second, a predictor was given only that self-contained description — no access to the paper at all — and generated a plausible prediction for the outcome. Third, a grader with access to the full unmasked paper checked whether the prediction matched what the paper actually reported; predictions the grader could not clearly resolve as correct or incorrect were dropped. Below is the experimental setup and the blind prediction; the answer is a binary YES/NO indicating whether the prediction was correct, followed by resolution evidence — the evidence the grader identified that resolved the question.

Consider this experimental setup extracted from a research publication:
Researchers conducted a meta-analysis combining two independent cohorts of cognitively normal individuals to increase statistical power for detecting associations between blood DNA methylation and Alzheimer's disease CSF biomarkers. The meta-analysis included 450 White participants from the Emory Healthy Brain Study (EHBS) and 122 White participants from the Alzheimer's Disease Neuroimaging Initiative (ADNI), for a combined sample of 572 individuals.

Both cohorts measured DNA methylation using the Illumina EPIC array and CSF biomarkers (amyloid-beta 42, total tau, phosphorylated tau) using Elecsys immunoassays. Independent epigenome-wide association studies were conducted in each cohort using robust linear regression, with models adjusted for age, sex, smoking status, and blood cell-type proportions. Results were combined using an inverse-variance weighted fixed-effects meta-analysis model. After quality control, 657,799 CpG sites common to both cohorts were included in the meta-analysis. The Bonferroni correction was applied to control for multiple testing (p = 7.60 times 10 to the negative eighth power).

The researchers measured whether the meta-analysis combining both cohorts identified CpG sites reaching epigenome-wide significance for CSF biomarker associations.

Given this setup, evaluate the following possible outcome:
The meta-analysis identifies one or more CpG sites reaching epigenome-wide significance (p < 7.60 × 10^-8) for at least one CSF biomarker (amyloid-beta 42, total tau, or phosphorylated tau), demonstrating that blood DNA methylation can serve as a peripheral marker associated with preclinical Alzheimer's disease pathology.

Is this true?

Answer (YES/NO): NO